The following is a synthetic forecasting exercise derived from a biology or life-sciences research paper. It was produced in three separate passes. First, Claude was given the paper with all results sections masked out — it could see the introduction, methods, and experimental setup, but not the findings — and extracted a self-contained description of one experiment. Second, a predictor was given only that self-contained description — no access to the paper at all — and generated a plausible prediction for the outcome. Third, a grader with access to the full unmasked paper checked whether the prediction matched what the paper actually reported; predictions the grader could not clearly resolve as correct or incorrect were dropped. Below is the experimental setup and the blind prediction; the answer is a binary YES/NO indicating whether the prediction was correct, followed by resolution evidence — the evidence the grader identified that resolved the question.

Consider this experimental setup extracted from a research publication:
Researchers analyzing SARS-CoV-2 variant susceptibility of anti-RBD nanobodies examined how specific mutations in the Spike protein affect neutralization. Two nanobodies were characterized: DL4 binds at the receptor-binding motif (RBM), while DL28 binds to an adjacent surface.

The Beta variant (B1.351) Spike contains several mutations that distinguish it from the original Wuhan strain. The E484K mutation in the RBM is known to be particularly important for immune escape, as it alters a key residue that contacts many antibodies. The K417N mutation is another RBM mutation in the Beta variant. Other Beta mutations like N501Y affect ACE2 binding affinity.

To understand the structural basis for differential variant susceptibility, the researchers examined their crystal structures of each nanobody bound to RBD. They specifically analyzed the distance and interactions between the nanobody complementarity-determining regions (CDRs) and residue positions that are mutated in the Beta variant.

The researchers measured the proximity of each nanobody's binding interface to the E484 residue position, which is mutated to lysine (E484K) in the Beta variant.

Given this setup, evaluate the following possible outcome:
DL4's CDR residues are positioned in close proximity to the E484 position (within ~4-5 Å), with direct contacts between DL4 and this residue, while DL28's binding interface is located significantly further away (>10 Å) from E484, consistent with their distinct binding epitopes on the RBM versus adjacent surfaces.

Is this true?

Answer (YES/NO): NO